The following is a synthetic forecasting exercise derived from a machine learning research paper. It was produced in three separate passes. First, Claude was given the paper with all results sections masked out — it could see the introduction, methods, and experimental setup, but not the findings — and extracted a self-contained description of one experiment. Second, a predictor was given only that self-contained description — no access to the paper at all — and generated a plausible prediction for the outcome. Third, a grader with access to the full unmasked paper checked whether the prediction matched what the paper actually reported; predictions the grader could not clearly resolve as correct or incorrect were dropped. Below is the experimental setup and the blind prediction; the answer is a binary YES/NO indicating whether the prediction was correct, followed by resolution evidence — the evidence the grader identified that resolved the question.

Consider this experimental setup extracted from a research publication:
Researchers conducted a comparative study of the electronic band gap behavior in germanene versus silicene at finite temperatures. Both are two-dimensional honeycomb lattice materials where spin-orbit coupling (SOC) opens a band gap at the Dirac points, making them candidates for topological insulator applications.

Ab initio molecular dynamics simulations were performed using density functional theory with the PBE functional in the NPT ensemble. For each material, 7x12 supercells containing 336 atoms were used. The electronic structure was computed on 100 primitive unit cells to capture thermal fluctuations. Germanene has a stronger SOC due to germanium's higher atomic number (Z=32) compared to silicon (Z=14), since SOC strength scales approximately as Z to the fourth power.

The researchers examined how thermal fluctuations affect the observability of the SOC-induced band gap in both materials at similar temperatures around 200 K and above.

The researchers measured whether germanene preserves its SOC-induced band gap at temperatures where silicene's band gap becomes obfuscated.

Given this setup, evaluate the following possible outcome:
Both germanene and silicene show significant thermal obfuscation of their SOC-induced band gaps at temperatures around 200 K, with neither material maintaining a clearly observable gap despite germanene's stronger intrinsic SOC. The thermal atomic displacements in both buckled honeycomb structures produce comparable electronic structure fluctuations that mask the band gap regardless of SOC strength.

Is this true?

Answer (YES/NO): NO